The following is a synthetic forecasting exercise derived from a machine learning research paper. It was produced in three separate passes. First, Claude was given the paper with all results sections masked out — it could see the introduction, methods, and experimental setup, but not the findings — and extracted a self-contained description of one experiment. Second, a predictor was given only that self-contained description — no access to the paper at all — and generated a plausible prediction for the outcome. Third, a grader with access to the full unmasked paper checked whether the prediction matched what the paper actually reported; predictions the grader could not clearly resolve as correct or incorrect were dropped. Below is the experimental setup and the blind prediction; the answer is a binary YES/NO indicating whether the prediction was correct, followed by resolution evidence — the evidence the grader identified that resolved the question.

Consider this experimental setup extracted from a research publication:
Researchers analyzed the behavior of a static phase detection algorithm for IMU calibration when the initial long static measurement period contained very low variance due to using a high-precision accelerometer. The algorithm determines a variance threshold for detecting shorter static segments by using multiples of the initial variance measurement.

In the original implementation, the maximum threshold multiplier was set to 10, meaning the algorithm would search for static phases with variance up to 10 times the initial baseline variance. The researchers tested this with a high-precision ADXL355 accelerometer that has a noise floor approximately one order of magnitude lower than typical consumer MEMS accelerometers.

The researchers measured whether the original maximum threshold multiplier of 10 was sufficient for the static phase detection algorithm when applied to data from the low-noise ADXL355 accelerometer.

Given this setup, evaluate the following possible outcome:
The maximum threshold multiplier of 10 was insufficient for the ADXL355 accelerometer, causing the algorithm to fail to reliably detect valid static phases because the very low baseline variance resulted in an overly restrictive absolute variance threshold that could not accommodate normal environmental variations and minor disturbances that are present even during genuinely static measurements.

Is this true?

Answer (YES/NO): YES